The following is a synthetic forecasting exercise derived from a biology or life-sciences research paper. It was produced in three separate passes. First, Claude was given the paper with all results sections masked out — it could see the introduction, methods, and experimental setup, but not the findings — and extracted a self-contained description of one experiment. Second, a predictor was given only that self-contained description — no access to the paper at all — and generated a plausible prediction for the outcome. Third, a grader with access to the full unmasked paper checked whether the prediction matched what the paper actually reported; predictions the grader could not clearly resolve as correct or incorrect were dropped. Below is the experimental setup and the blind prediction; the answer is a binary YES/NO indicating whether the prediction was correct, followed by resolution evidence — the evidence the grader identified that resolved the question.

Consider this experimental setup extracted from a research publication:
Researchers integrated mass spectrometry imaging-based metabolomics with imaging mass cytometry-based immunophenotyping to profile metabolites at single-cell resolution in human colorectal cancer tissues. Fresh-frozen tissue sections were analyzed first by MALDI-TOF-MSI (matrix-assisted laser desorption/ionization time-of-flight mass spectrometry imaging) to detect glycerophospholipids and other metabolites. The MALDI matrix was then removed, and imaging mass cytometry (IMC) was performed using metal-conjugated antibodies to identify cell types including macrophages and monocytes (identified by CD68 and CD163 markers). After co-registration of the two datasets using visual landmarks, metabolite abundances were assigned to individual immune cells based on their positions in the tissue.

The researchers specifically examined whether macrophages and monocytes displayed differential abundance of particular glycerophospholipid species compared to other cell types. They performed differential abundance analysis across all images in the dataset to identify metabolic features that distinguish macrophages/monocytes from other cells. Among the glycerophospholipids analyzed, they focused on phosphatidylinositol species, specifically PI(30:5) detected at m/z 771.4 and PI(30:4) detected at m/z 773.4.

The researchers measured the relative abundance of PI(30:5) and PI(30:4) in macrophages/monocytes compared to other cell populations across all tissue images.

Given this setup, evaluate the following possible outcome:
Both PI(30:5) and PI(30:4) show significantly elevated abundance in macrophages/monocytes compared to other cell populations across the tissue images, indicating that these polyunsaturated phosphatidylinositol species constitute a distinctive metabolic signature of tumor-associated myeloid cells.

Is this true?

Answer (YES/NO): YES